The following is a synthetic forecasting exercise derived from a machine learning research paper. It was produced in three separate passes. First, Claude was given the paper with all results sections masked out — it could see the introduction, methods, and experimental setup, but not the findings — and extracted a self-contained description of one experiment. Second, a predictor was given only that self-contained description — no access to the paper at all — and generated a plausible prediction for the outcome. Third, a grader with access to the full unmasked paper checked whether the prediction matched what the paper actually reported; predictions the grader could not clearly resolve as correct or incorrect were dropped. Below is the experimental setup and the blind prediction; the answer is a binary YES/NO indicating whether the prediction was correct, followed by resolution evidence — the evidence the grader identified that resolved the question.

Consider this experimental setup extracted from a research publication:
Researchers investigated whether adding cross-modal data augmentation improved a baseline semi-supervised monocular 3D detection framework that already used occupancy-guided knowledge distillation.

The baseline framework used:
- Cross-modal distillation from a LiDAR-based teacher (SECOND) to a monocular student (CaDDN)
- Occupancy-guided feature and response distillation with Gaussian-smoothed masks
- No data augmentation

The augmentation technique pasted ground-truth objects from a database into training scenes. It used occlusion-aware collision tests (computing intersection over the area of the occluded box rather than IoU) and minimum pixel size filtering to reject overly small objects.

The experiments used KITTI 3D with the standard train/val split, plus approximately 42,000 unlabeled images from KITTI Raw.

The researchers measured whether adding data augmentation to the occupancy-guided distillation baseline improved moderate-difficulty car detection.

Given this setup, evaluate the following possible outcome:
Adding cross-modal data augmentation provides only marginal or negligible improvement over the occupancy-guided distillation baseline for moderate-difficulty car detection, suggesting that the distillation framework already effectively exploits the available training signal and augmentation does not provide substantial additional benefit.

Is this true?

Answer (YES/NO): YES